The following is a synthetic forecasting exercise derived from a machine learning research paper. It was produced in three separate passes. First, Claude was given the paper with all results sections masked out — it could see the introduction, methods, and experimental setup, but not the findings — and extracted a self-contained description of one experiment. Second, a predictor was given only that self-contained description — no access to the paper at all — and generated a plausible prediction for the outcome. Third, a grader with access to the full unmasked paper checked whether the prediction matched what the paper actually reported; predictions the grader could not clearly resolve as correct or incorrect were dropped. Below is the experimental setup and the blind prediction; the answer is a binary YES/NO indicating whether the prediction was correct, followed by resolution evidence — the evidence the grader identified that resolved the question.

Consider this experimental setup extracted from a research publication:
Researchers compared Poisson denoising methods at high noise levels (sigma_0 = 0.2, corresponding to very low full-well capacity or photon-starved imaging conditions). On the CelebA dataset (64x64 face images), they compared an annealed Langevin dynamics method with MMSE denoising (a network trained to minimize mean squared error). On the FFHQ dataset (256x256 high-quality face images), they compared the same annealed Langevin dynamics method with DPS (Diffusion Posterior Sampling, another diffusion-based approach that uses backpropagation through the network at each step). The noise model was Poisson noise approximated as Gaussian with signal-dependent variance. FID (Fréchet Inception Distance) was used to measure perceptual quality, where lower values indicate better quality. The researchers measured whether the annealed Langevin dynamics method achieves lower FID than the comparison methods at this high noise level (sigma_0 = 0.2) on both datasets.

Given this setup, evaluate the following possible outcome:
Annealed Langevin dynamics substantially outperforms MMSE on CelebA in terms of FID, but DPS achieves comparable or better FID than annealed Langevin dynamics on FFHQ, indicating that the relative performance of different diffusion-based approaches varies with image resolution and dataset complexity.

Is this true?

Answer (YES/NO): NO